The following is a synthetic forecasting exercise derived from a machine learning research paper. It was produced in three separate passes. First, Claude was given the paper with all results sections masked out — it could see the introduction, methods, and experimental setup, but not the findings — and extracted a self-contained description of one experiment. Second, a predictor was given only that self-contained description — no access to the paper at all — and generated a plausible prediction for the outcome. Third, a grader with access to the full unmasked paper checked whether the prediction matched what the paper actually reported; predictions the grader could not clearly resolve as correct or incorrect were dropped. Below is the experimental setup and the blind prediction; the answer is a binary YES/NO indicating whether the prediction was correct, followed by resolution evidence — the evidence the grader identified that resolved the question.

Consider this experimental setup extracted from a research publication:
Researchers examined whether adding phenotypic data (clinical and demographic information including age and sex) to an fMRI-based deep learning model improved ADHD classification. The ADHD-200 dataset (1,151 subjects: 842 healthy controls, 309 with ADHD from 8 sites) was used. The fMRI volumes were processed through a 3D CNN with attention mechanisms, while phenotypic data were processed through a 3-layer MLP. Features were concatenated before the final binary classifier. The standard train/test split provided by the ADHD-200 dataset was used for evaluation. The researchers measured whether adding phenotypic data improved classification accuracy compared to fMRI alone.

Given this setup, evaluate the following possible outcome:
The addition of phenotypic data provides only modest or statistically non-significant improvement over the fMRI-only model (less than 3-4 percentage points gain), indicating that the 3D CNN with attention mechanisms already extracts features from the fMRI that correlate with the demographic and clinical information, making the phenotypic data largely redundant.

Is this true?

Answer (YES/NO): YES